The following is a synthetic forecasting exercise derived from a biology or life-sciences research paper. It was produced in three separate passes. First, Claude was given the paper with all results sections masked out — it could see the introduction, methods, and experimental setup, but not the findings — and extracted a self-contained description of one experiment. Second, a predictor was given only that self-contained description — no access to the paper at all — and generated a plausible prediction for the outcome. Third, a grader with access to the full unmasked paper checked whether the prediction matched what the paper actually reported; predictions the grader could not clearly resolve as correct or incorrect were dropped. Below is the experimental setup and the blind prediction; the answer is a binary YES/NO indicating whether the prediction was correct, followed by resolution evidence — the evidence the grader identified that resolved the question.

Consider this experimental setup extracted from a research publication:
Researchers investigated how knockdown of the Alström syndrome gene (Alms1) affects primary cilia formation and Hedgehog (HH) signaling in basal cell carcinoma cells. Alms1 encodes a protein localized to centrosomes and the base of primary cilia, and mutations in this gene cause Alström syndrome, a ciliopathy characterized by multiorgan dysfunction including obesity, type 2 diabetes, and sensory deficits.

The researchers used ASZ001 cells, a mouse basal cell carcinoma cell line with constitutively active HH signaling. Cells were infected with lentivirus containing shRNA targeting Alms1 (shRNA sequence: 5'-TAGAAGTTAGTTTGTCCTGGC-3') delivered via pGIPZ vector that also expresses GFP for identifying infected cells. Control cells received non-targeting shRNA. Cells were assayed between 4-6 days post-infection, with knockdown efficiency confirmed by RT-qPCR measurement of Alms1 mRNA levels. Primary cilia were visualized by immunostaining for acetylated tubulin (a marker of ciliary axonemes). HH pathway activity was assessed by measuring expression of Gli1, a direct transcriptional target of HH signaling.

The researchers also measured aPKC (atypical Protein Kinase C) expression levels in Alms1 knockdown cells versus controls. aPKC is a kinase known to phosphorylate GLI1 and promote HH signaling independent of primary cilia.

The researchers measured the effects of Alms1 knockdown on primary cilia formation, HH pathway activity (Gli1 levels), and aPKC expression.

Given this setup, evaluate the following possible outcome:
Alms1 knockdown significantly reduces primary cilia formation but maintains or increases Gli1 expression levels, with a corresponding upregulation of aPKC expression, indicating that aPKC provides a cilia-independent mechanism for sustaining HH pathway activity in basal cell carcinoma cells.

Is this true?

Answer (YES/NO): NO